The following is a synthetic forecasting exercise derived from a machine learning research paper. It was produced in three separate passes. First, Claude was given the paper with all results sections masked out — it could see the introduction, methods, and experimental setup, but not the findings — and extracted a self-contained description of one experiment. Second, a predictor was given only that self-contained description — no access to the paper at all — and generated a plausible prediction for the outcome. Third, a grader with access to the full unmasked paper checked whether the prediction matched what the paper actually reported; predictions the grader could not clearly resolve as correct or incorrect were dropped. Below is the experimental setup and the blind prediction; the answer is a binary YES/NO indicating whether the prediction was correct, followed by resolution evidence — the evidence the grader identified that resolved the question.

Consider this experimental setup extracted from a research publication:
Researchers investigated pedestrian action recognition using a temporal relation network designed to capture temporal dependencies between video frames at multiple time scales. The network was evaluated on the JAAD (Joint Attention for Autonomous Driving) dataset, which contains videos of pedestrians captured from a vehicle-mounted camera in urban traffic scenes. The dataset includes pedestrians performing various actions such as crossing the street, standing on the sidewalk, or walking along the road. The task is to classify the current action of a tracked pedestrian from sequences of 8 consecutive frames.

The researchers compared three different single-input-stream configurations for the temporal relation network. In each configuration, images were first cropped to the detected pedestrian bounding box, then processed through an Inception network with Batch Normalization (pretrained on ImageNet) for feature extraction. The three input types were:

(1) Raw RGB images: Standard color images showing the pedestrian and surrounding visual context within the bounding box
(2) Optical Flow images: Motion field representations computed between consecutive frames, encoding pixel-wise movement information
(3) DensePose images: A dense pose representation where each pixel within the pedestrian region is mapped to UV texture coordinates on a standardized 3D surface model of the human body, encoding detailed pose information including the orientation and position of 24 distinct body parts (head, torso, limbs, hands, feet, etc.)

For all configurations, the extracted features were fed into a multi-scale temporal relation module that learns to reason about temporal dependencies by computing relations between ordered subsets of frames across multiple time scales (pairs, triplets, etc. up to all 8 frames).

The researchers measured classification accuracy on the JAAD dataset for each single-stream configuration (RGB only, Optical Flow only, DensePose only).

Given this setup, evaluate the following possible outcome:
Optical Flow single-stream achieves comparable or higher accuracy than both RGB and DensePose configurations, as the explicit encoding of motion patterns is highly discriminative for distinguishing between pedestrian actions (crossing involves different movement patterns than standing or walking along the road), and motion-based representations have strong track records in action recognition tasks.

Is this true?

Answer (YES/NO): NO